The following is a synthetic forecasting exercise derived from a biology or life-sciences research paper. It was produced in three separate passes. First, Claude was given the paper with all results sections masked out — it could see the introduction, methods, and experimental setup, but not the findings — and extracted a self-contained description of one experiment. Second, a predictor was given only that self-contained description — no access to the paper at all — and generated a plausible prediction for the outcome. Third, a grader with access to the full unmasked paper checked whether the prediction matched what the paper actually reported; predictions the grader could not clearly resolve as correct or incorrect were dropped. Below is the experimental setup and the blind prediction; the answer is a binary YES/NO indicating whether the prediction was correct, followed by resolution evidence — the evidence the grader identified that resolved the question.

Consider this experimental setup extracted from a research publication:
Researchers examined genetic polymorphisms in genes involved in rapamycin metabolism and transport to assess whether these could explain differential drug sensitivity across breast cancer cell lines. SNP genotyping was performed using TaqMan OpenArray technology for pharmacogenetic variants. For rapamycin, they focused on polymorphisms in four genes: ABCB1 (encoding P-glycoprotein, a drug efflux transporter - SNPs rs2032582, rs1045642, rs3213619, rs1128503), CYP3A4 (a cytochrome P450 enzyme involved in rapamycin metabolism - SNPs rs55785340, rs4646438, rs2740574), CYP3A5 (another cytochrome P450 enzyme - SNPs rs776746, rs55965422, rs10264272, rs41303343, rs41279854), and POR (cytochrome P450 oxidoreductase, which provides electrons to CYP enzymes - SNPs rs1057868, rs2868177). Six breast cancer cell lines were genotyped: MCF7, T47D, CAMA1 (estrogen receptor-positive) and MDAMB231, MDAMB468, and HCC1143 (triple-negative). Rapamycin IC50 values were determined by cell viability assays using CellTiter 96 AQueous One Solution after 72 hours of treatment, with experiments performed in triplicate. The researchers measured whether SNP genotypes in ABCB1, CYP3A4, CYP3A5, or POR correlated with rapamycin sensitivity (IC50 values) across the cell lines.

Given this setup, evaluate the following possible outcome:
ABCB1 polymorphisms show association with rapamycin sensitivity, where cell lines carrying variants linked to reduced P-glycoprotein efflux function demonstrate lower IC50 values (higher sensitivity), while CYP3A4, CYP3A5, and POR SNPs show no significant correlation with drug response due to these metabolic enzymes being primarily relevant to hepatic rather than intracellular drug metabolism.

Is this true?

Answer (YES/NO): NO